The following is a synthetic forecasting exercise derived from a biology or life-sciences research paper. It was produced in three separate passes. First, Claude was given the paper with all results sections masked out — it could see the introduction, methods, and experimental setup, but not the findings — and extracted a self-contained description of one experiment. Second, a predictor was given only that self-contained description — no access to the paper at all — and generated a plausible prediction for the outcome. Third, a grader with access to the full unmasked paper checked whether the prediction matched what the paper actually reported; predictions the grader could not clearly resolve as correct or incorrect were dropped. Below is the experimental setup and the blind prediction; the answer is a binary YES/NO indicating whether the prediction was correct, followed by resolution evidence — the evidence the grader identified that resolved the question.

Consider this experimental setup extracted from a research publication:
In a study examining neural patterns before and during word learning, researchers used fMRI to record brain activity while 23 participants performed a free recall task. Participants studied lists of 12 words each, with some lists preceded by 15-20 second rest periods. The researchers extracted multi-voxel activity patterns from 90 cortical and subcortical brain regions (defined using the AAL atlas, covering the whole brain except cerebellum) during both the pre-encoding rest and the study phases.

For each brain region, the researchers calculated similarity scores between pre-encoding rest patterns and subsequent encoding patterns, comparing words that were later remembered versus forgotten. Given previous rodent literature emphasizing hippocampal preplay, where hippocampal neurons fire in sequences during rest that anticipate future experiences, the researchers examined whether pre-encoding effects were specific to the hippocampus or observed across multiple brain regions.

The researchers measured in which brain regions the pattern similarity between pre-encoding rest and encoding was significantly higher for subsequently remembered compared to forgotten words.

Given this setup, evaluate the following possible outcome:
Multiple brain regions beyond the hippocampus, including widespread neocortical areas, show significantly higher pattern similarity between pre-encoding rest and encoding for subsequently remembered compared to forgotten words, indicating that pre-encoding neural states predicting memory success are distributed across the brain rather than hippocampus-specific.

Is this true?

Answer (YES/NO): NO